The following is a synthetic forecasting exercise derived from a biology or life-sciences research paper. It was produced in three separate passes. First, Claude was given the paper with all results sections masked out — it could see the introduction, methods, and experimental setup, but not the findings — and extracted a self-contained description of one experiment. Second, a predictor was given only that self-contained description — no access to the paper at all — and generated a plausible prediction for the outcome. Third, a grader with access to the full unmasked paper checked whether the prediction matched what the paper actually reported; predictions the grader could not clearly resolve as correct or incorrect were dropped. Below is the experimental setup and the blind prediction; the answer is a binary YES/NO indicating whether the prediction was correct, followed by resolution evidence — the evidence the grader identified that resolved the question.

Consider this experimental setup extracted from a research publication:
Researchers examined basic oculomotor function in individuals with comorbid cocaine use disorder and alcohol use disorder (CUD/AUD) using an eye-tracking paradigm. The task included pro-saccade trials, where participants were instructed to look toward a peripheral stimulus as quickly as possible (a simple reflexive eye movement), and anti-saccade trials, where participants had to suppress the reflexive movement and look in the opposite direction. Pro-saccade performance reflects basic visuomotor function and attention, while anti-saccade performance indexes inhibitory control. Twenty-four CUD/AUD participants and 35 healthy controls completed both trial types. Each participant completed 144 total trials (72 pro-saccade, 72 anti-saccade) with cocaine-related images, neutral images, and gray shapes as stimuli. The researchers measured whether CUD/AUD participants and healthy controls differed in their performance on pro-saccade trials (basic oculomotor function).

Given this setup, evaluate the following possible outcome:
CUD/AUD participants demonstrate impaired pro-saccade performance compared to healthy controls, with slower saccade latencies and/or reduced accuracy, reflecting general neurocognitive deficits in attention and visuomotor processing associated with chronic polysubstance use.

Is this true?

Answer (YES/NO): NO